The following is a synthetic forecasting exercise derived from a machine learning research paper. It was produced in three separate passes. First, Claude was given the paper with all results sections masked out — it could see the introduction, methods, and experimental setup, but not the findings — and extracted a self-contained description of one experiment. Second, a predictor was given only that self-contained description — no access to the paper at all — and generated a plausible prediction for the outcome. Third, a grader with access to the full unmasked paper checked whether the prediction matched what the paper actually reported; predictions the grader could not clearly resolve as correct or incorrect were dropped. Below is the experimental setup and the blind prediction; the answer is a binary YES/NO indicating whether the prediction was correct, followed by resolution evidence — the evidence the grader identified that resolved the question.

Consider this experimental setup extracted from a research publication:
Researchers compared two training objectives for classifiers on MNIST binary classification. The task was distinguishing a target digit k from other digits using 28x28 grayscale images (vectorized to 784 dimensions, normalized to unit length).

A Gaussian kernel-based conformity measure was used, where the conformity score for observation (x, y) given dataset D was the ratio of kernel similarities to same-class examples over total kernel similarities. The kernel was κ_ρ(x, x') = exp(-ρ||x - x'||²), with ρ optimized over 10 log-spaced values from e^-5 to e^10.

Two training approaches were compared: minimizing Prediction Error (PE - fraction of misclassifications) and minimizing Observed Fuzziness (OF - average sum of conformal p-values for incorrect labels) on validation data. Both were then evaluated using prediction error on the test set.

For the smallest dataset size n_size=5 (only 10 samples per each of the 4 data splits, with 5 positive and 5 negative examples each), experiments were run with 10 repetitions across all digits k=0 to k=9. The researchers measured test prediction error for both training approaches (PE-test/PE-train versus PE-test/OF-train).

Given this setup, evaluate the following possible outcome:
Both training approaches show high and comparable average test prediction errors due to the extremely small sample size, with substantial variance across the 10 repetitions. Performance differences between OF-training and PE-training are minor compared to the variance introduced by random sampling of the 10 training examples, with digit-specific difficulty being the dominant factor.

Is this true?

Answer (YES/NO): NO